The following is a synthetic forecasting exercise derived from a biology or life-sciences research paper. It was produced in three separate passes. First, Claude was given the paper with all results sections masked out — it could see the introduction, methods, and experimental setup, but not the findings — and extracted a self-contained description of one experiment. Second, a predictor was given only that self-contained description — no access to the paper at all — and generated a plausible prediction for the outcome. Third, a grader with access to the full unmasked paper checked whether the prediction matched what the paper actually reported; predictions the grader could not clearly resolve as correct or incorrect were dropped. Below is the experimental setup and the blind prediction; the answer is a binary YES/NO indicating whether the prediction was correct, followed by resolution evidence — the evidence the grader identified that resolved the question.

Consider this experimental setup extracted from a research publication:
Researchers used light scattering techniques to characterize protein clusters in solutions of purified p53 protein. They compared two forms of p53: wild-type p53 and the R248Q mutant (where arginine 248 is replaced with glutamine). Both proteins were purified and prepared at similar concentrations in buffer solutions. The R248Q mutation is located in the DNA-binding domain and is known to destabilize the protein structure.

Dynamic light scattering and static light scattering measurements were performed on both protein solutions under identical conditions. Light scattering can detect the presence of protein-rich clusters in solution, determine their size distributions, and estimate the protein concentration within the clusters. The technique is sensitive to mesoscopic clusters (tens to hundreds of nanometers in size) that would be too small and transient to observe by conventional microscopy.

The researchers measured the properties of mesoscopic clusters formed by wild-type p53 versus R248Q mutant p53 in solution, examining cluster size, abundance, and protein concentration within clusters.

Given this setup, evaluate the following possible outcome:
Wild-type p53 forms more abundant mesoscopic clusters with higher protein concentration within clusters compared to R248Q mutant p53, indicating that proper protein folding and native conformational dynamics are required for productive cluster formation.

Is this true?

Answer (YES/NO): NO